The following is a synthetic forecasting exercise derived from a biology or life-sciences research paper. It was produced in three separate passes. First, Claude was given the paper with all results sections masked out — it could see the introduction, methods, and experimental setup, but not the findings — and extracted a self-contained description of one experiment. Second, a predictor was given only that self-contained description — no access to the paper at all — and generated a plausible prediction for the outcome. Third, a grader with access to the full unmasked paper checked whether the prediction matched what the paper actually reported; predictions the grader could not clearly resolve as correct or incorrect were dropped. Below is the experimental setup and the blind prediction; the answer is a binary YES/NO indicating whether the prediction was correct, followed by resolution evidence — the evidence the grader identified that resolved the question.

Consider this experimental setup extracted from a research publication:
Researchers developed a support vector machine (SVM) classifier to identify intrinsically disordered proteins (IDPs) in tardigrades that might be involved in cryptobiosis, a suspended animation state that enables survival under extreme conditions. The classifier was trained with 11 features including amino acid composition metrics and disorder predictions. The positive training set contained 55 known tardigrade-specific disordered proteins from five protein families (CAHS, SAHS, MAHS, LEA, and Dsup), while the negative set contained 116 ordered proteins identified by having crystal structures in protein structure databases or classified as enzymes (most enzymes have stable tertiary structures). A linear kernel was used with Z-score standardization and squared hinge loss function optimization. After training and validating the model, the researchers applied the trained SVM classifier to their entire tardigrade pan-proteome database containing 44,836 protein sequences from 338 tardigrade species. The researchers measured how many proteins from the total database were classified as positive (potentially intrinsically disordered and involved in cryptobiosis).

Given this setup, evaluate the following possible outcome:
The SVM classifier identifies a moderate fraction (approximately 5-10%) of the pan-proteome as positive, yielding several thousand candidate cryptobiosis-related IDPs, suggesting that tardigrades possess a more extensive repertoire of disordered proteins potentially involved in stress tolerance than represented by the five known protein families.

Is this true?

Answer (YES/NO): NO